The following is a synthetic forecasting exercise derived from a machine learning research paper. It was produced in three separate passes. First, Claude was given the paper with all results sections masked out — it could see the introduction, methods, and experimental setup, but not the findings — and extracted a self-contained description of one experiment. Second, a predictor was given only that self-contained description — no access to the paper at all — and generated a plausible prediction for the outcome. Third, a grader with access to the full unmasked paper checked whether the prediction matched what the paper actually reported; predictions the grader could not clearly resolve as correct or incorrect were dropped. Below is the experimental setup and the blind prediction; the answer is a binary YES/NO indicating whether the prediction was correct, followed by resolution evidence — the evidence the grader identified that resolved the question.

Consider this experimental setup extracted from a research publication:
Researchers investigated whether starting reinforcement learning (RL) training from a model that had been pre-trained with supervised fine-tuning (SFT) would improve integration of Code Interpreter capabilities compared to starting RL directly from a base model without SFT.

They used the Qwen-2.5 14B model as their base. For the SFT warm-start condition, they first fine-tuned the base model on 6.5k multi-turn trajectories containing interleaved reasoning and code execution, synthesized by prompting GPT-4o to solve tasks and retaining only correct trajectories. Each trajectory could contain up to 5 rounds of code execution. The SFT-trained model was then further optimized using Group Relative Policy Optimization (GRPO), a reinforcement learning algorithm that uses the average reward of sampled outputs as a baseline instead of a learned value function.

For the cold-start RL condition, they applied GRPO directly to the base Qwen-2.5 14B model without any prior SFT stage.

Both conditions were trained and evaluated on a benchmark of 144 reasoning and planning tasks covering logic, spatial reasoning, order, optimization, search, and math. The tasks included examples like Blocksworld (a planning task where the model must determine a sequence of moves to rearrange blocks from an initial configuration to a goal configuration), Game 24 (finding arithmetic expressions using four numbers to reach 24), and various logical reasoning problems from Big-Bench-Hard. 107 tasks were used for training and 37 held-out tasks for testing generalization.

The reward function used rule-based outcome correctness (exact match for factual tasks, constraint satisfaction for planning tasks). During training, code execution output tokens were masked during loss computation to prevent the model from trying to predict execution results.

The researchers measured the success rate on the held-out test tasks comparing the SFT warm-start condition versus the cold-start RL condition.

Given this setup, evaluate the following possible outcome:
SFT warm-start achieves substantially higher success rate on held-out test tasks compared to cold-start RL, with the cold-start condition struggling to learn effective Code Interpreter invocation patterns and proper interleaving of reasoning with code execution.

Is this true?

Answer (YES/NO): YES